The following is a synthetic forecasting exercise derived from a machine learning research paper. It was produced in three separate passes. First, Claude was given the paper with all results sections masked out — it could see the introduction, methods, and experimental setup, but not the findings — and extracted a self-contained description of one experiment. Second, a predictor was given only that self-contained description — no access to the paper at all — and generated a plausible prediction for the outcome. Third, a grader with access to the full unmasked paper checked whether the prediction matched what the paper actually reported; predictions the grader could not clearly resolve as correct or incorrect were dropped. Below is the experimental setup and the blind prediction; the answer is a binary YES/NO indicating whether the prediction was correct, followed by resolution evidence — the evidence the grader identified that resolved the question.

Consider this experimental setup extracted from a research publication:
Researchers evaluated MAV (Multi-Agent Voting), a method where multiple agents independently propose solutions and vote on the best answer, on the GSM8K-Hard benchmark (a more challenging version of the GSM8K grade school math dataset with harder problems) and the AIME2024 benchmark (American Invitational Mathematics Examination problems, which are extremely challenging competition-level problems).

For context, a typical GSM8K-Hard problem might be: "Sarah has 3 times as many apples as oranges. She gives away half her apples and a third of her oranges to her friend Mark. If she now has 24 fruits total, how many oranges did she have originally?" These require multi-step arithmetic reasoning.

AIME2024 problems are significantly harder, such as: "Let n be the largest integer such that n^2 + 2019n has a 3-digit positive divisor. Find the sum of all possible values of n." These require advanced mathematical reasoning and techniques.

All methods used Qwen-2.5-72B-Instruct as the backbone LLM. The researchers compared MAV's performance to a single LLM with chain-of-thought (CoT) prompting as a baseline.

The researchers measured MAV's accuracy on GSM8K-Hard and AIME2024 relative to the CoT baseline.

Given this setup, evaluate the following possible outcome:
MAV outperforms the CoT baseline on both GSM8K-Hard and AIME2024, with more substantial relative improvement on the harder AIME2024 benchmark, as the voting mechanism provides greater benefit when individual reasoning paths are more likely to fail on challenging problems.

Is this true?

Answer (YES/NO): NO